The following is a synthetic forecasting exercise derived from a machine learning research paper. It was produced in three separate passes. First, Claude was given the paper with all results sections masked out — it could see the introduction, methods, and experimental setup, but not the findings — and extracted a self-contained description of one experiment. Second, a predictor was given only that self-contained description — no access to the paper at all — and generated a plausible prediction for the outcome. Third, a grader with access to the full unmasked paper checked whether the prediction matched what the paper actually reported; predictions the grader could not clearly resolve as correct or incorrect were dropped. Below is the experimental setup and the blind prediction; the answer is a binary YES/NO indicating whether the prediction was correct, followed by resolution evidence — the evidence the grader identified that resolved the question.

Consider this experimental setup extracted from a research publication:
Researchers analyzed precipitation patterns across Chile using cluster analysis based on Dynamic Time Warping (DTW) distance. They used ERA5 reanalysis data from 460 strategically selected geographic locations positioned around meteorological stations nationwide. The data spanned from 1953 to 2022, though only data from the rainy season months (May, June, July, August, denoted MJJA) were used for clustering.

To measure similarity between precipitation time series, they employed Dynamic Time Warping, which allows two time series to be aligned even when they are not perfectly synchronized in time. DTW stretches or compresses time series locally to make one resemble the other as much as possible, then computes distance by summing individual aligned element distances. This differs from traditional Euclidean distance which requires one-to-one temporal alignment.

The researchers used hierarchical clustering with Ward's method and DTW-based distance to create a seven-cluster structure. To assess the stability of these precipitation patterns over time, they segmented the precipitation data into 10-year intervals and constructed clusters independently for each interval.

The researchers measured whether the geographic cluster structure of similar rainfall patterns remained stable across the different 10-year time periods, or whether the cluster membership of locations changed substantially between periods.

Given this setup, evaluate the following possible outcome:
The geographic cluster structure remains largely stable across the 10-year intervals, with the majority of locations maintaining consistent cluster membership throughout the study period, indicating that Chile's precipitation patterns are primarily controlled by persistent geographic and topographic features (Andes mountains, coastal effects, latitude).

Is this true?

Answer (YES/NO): YES